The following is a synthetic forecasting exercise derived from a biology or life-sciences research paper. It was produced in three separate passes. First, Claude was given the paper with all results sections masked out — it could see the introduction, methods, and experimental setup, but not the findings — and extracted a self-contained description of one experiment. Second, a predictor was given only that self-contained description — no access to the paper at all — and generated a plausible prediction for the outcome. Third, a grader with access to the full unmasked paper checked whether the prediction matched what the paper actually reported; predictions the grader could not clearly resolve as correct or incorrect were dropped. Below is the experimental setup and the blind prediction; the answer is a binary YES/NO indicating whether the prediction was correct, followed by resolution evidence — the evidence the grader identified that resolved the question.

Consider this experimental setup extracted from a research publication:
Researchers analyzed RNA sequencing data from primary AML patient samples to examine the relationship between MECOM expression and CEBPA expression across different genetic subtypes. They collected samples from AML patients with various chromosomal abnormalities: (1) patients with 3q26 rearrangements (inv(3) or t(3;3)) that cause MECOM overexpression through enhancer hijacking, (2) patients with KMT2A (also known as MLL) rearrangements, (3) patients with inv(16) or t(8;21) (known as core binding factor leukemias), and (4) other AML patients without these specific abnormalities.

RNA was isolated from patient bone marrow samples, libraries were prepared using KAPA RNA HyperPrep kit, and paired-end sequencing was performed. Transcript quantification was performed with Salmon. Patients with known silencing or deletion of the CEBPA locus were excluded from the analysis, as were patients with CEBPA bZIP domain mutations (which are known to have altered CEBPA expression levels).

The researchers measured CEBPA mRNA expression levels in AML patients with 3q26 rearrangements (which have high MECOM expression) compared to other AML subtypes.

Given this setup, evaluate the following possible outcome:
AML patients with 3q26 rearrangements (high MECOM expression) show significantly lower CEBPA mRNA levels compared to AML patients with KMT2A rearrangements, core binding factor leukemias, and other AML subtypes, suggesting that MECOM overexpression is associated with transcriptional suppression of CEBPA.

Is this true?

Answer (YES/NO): NO